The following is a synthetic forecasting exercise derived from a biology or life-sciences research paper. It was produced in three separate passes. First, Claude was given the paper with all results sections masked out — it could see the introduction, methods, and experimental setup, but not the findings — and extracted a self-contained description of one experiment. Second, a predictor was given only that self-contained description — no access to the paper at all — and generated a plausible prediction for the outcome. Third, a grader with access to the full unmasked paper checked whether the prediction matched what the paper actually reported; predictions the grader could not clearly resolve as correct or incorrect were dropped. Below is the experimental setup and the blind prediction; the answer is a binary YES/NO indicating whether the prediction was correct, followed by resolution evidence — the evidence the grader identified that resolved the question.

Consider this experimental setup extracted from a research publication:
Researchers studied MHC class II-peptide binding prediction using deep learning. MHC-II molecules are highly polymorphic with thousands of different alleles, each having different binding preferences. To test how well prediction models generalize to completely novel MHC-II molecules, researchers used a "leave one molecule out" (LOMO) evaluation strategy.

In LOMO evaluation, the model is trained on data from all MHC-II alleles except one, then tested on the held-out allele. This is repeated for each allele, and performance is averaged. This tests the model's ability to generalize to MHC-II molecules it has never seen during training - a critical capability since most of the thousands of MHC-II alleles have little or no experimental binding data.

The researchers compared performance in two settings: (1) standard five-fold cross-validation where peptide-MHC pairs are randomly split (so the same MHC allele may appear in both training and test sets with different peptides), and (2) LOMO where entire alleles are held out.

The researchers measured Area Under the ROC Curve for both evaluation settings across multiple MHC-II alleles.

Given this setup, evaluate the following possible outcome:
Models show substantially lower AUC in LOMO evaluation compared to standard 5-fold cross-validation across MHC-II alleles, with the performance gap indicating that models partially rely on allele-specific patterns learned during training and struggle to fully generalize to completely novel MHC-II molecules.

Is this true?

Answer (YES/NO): YES